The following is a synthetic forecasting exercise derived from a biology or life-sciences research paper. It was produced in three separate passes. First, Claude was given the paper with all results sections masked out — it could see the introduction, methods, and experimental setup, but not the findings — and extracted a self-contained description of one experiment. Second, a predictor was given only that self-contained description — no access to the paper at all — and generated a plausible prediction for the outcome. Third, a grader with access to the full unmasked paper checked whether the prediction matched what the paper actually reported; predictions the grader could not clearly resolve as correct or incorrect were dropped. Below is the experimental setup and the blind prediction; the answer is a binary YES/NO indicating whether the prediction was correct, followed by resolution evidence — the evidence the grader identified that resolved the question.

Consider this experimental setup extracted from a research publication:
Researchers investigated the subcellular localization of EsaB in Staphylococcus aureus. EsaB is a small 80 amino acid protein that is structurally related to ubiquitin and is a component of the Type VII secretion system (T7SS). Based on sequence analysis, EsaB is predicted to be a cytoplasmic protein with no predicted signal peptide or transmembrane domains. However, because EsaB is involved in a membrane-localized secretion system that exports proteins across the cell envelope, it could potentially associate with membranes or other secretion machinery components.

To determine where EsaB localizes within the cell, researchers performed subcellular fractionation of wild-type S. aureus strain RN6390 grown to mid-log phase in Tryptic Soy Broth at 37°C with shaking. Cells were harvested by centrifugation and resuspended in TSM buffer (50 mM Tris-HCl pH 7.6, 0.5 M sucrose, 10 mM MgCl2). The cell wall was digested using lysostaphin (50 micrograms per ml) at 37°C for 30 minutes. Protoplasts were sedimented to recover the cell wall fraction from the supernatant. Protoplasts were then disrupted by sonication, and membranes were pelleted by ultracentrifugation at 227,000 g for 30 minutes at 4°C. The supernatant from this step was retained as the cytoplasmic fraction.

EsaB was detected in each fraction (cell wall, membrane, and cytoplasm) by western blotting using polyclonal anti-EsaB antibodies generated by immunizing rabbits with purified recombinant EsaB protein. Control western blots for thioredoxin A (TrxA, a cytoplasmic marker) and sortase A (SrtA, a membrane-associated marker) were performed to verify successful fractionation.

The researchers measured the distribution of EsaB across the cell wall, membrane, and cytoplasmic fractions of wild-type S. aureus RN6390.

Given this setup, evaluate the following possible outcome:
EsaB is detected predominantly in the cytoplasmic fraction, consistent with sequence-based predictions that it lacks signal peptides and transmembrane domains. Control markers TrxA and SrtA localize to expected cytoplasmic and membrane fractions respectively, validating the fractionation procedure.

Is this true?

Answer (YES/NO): NO